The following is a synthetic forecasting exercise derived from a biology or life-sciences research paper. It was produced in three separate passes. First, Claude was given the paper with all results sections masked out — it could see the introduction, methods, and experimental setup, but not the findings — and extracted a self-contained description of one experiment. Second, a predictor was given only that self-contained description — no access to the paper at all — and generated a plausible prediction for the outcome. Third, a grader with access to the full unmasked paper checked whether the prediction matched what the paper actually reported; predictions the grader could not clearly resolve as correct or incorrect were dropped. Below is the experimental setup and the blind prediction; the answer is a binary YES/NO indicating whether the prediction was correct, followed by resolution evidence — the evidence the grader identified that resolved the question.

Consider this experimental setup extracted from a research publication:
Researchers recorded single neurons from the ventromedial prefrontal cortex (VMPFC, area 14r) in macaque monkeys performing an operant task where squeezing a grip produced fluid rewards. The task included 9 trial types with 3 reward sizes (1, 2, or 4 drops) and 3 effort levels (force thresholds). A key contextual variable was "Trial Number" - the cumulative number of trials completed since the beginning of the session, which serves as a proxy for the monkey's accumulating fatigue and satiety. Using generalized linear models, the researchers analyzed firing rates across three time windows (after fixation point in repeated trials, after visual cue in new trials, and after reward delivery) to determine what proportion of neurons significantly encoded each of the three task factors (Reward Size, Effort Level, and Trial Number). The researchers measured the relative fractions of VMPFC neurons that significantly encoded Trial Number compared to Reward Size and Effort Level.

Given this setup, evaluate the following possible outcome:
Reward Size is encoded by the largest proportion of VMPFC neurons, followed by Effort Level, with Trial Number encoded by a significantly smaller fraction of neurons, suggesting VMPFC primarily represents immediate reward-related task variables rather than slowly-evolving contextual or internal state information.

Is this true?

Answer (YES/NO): NO